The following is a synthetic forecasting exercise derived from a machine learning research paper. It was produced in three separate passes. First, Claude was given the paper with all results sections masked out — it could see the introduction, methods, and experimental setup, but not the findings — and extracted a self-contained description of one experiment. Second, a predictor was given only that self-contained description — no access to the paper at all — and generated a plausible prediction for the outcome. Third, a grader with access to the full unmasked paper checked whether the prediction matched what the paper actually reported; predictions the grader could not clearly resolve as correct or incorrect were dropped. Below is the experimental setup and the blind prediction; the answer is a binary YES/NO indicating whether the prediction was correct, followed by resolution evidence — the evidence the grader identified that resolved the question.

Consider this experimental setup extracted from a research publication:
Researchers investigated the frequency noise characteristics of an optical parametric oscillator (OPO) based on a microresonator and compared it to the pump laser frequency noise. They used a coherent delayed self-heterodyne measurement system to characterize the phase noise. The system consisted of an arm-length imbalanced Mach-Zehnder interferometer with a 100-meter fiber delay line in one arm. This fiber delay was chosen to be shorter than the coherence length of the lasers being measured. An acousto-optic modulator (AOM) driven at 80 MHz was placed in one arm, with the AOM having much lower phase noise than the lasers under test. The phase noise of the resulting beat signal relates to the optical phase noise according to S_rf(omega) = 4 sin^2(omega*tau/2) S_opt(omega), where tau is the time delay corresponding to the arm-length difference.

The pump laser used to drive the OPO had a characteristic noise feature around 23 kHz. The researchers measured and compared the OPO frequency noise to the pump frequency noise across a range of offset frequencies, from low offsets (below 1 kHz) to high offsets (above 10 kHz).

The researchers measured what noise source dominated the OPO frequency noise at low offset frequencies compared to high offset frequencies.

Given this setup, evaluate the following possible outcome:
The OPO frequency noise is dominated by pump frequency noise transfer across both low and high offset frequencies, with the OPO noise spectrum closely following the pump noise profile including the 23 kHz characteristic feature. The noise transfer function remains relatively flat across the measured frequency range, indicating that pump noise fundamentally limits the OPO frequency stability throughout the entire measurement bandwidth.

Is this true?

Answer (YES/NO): NO